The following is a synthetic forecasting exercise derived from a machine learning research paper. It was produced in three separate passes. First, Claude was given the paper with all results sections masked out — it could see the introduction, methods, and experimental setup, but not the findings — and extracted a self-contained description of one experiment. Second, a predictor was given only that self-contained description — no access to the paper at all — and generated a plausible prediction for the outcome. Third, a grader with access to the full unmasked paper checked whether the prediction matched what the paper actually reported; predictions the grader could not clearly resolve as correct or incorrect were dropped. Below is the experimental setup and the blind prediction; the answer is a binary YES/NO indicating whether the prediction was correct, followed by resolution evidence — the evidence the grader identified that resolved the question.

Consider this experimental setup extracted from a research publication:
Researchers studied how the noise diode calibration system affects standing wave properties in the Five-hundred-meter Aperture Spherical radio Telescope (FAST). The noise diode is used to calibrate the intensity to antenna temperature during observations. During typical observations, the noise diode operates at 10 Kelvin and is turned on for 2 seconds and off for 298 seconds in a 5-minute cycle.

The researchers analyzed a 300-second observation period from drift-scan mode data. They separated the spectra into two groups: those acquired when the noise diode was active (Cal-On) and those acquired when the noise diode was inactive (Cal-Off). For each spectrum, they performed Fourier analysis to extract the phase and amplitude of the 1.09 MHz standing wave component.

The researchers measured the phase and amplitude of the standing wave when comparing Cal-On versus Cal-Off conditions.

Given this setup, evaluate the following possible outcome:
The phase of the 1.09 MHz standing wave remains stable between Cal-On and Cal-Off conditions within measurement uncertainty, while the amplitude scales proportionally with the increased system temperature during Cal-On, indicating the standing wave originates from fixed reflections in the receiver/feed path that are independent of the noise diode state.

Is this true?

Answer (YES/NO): NO